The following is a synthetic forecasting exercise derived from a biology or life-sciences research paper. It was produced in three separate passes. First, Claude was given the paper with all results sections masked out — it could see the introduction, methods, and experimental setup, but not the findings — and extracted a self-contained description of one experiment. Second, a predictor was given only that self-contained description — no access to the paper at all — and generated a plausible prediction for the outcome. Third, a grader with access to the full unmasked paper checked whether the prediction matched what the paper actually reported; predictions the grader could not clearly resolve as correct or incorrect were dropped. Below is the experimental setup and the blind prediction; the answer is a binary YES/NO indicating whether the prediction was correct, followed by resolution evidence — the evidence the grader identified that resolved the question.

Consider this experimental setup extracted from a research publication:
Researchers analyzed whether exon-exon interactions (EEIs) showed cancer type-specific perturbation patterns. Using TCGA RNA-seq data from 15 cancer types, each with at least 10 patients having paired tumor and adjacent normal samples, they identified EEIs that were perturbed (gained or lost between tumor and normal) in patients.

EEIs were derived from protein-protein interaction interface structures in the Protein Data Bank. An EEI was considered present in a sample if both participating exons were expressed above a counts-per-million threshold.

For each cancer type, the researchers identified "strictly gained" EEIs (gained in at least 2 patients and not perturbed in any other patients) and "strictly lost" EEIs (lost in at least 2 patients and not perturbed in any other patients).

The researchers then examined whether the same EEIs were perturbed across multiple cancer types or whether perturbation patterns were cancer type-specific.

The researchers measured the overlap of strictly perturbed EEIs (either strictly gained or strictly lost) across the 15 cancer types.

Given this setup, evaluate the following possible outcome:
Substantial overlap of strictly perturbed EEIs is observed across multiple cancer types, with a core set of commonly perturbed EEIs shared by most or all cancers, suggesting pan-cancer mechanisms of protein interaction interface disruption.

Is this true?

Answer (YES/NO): NO